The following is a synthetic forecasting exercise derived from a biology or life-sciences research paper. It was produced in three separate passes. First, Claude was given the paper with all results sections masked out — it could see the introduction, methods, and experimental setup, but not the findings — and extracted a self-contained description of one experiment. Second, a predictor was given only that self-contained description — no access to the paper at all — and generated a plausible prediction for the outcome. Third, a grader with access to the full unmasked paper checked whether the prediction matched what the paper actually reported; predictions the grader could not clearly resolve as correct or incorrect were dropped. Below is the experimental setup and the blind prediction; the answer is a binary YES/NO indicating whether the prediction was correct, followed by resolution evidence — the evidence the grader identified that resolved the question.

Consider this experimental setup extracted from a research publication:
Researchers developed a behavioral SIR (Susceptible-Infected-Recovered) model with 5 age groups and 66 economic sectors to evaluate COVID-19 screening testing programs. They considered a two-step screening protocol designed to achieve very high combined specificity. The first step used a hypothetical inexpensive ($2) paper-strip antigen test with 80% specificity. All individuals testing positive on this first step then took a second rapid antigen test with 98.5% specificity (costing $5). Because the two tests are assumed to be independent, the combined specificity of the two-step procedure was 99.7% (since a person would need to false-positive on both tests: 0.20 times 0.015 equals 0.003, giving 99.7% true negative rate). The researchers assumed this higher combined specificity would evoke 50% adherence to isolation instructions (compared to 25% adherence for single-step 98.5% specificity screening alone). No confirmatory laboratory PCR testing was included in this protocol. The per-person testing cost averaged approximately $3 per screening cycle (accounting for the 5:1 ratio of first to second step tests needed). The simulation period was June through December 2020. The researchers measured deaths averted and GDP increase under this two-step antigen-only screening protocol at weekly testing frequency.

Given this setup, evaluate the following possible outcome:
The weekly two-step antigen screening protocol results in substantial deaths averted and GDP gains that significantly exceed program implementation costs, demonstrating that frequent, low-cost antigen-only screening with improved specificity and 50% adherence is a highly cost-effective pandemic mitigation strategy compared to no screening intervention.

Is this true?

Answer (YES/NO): YES